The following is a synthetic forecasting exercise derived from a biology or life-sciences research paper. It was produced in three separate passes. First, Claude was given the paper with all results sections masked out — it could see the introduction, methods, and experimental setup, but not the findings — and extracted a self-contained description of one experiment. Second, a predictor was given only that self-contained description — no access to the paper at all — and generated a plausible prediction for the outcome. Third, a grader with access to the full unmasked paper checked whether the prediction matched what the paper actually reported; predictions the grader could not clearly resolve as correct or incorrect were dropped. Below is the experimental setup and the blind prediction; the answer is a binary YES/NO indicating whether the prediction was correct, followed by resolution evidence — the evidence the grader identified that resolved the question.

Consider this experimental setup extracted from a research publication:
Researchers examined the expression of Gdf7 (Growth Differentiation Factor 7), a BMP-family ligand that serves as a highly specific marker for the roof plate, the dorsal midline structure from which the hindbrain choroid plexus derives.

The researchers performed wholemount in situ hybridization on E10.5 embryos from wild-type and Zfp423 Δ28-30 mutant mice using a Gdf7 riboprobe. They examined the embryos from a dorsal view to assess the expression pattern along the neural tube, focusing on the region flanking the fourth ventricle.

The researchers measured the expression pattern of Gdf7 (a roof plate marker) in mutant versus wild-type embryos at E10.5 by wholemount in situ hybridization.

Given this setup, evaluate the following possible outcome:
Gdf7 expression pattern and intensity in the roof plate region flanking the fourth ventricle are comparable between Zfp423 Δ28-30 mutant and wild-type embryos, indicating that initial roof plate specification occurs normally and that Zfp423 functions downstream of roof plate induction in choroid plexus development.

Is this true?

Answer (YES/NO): NO